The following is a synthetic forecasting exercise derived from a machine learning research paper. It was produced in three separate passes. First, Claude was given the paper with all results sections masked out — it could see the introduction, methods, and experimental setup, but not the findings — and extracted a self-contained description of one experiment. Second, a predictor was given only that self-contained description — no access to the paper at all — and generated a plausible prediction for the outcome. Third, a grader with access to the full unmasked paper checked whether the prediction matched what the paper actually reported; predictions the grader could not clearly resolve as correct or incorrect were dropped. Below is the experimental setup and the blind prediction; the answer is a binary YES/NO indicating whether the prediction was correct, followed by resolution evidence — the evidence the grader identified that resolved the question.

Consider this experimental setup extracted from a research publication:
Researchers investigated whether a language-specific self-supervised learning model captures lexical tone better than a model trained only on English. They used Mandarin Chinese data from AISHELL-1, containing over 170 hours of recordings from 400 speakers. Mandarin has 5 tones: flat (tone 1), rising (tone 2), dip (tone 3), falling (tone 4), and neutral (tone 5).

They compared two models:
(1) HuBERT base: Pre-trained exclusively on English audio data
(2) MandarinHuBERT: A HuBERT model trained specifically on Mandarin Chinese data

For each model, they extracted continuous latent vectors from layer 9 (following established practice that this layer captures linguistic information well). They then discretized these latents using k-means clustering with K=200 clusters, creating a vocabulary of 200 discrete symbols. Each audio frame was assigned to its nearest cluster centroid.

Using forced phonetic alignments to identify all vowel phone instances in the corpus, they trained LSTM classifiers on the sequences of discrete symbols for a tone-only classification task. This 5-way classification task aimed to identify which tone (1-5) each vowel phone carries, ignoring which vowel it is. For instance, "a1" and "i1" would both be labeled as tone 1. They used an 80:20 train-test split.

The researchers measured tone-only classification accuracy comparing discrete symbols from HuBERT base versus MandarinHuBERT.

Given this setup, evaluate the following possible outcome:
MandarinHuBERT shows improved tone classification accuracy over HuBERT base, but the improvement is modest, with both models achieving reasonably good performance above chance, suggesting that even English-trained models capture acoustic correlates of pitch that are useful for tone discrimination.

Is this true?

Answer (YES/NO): NO